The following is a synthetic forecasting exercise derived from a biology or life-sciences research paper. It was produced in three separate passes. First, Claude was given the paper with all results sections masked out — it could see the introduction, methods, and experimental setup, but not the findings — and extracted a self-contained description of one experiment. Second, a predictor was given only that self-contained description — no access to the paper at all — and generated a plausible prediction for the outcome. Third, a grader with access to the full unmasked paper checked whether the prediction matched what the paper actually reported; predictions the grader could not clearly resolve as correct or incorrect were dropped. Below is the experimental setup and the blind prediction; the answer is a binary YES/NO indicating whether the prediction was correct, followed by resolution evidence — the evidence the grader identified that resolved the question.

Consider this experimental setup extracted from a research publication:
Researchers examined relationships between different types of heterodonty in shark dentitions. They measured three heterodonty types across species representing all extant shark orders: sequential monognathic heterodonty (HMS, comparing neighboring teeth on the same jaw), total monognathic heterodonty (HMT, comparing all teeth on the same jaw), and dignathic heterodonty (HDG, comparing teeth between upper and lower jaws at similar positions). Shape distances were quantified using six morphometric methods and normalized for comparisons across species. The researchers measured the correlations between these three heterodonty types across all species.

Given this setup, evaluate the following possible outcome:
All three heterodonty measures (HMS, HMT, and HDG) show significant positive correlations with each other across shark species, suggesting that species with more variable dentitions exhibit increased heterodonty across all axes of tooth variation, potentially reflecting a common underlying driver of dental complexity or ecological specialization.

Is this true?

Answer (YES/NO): YES